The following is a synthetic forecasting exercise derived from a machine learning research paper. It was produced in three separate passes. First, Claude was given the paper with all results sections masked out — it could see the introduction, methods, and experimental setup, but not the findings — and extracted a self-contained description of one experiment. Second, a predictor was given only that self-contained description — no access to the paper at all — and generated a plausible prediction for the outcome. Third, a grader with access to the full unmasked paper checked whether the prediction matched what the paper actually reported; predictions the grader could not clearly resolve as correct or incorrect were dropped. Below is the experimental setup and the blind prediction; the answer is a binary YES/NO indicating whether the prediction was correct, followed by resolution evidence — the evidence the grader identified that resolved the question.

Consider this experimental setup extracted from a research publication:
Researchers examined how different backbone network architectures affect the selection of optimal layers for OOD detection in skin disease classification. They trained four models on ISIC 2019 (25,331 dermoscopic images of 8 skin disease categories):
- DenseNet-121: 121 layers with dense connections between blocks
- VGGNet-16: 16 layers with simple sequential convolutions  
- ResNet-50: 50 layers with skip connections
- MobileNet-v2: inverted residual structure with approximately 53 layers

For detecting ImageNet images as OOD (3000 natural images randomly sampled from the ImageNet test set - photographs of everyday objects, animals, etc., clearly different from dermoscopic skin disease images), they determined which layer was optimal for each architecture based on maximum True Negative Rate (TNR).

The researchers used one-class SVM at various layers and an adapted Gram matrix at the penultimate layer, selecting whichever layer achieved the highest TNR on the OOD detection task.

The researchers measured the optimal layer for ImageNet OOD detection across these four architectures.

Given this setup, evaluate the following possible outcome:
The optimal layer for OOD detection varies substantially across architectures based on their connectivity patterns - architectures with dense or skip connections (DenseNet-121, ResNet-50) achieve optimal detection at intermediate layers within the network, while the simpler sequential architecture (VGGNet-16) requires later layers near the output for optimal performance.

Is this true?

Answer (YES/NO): NO